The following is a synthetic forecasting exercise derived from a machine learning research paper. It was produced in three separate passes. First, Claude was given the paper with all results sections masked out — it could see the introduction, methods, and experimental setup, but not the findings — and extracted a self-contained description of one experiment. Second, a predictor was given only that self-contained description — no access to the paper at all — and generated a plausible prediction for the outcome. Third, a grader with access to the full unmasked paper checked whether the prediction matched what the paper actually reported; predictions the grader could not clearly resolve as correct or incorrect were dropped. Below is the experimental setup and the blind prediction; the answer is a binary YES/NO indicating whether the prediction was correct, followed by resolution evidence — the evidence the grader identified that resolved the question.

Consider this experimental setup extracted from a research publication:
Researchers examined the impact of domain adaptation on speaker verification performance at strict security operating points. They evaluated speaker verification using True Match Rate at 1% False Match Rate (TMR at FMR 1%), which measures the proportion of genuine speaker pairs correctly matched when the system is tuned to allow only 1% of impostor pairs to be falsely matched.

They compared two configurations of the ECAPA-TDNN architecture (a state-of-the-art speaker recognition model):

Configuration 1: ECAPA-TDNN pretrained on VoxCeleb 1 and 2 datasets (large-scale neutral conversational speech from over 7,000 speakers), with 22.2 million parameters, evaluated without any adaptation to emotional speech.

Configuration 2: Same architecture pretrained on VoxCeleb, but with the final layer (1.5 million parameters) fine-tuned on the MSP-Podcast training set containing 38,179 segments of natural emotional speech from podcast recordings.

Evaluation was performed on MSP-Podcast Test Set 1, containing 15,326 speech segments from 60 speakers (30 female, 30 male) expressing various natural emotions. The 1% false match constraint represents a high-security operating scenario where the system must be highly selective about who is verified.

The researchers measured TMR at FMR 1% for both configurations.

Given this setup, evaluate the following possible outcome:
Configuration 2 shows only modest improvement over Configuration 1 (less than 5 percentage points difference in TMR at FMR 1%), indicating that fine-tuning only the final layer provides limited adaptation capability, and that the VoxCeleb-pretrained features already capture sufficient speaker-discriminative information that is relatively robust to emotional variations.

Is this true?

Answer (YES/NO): NO